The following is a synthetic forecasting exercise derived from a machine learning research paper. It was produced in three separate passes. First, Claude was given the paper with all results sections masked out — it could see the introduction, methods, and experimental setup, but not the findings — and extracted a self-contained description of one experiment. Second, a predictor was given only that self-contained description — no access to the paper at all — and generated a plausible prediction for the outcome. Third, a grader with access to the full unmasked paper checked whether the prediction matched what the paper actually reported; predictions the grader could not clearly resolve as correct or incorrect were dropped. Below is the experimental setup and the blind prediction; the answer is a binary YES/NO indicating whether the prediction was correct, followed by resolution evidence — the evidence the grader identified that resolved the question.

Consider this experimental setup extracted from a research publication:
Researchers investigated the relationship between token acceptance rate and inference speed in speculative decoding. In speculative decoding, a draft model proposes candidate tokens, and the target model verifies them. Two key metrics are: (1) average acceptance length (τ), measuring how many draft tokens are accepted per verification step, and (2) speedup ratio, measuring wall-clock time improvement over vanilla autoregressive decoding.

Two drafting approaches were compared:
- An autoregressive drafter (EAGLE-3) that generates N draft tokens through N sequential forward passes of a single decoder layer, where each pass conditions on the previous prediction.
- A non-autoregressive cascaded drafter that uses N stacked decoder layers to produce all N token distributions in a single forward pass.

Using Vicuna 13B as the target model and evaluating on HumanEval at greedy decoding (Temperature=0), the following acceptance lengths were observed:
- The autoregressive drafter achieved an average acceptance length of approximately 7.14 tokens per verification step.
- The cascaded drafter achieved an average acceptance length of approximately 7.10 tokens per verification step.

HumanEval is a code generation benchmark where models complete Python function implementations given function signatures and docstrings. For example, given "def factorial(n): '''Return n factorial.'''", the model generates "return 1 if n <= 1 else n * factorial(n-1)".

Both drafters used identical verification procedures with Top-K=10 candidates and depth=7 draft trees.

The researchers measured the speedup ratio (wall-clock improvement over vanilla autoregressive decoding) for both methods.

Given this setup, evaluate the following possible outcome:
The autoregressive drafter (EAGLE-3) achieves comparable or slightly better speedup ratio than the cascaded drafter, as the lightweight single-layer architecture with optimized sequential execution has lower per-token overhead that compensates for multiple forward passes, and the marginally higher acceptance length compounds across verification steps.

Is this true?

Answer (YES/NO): NO